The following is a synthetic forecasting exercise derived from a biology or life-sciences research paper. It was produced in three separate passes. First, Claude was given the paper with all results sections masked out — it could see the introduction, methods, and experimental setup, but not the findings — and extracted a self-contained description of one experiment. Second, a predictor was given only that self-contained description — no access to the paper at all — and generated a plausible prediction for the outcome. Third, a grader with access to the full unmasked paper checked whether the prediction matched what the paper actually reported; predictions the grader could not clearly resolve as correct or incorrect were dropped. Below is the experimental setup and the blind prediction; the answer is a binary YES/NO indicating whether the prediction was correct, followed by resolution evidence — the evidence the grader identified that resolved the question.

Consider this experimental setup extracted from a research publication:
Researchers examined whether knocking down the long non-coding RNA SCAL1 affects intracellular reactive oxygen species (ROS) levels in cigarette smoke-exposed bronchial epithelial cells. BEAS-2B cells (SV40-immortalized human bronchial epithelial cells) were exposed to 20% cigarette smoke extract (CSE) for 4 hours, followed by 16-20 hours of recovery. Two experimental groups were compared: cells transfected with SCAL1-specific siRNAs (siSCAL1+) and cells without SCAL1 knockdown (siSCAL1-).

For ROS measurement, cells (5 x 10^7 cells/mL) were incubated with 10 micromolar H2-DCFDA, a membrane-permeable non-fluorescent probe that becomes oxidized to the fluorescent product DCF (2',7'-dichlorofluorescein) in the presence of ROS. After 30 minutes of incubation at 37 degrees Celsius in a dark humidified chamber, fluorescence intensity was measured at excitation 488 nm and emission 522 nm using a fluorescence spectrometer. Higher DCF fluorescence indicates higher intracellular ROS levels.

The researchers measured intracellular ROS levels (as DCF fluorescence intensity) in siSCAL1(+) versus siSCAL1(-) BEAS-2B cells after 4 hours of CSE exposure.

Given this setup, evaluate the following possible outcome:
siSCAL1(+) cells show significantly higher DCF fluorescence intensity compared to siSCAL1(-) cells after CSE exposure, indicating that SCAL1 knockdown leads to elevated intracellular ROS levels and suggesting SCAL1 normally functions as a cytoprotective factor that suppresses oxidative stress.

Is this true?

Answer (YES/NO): YES